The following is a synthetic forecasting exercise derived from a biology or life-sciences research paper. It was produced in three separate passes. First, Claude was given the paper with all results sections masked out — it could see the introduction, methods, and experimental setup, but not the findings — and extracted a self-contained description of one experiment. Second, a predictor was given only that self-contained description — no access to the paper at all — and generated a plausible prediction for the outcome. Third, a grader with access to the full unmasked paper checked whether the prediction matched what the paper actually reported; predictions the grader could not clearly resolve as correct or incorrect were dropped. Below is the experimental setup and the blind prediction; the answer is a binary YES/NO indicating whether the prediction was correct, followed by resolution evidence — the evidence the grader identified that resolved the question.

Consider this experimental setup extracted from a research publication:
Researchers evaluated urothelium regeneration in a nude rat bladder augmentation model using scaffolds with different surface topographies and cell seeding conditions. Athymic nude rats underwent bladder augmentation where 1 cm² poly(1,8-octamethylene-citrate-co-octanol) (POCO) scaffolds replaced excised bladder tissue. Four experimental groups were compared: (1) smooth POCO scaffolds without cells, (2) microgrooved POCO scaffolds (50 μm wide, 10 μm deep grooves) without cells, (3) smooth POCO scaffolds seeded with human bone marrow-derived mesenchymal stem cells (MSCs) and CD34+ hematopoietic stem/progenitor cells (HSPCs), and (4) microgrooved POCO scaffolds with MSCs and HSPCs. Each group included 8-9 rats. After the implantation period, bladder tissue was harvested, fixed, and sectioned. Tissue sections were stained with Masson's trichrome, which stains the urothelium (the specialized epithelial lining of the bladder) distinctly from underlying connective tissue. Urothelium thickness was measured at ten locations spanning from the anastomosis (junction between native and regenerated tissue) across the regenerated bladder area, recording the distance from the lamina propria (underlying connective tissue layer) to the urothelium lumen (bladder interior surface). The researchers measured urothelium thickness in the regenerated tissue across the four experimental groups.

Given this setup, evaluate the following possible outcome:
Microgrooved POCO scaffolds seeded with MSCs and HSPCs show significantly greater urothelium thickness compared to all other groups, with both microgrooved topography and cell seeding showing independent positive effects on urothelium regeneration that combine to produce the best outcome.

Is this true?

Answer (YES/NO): YES